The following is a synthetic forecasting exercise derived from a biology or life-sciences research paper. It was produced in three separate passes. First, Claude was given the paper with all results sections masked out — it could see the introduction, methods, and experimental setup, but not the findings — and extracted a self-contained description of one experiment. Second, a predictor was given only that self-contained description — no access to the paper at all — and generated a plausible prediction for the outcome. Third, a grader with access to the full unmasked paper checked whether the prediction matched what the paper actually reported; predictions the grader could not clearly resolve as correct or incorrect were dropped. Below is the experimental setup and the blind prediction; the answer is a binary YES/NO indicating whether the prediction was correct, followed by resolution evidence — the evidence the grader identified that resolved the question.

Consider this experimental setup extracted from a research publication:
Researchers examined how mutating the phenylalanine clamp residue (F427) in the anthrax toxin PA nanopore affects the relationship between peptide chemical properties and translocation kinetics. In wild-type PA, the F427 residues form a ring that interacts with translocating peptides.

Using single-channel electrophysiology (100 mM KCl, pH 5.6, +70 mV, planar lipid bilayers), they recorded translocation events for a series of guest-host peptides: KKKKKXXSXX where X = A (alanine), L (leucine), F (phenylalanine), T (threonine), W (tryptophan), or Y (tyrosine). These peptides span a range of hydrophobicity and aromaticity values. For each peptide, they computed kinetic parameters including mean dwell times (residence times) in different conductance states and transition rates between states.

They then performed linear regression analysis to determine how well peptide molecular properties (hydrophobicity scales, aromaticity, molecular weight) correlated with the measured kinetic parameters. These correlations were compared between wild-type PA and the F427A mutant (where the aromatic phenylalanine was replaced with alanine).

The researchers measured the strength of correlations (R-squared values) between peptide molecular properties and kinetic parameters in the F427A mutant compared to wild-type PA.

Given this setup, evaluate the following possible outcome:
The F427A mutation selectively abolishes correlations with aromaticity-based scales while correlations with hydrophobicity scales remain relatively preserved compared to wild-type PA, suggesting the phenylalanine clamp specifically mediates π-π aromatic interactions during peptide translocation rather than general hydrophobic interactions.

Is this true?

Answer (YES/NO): NO